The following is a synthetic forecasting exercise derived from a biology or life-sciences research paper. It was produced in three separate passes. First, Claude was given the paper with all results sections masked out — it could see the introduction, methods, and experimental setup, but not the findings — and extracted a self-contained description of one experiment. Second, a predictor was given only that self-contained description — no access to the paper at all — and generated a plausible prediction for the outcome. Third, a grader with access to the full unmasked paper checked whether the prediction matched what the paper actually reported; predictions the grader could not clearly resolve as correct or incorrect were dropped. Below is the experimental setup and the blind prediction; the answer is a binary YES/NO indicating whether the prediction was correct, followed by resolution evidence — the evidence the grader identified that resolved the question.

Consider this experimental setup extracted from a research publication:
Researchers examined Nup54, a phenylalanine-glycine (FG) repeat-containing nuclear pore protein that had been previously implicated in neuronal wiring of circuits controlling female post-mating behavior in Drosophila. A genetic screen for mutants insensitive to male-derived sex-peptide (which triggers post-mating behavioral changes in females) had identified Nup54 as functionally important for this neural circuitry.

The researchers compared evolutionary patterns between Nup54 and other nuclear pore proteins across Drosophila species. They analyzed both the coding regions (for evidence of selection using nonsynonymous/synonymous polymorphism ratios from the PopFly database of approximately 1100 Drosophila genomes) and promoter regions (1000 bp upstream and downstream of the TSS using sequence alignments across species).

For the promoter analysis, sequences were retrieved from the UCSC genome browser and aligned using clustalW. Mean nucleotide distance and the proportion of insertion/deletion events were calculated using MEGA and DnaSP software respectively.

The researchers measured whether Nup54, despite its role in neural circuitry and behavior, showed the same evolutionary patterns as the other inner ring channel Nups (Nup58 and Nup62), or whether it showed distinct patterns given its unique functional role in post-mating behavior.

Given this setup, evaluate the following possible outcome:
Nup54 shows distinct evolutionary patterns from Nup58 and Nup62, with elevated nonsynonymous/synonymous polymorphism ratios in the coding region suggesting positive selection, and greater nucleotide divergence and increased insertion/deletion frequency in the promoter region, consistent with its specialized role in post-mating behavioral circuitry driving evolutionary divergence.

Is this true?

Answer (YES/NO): NO